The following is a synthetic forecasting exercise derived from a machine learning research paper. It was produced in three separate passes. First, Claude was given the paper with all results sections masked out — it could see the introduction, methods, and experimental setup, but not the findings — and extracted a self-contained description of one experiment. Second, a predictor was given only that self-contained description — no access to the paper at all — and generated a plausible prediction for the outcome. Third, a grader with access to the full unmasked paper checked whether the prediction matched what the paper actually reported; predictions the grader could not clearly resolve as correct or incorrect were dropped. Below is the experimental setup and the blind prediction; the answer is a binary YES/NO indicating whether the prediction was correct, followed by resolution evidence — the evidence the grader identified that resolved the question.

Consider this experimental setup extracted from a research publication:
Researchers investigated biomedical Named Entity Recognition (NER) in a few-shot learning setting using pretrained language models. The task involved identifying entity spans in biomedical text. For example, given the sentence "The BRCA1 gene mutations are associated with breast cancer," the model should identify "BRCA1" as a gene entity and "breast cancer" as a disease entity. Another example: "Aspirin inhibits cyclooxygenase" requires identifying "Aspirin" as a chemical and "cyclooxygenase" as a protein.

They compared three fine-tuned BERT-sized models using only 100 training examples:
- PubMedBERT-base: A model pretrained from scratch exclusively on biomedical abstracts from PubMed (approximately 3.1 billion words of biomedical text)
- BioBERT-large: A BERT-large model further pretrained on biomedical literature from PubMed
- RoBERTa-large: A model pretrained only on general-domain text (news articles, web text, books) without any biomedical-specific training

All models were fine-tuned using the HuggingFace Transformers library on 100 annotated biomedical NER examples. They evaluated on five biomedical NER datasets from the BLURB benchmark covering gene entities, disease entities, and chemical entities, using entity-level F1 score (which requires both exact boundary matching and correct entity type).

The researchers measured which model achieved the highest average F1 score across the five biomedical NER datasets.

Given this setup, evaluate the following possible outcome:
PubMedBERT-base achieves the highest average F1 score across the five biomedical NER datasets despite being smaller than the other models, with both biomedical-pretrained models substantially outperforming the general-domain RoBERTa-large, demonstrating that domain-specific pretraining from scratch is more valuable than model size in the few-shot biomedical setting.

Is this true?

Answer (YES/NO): NO